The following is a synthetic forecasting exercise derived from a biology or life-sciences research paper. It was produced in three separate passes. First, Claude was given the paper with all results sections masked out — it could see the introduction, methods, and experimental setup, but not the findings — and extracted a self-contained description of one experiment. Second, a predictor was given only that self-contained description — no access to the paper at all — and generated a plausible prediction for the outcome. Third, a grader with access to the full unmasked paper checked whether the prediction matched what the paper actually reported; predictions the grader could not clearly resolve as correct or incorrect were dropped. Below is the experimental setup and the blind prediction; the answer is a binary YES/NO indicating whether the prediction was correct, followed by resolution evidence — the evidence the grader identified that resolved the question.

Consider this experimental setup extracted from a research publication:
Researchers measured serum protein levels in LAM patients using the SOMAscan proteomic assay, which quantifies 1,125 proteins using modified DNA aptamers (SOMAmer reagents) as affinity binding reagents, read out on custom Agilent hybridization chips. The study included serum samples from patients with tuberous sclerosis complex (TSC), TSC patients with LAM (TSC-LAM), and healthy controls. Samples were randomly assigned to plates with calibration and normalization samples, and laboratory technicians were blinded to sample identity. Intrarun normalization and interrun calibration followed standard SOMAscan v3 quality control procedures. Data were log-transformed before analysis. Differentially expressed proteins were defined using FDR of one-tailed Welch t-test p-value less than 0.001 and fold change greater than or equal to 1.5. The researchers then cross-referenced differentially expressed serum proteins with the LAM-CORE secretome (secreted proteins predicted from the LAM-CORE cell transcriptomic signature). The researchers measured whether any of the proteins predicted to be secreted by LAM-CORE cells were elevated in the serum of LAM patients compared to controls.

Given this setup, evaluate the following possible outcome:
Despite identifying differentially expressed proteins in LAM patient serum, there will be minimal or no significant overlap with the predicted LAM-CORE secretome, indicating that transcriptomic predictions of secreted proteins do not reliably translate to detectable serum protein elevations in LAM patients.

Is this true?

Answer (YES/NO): NO